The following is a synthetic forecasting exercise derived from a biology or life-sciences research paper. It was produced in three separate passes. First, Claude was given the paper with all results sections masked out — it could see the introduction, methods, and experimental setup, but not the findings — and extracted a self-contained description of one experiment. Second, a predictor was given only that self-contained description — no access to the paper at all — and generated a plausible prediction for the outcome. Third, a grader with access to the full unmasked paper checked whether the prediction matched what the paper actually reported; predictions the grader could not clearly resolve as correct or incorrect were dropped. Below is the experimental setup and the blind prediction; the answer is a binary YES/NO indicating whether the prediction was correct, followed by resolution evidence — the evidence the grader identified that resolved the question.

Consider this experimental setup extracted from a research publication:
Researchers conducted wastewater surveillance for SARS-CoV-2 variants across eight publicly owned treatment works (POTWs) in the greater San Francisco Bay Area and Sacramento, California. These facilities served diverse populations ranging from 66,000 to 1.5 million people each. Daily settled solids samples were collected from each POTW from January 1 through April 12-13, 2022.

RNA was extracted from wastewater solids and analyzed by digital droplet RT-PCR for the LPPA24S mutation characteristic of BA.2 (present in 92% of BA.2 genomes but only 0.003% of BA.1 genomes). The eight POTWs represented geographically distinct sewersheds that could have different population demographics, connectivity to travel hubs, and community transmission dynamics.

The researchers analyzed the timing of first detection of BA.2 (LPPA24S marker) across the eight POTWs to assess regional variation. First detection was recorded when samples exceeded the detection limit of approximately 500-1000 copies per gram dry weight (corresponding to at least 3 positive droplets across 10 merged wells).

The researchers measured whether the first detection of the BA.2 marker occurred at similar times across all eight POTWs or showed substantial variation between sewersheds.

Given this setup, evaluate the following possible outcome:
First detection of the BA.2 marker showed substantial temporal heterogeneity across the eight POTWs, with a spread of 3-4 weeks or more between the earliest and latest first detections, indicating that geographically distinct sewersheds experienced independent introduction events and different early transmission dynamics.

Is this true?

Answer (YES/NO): YES